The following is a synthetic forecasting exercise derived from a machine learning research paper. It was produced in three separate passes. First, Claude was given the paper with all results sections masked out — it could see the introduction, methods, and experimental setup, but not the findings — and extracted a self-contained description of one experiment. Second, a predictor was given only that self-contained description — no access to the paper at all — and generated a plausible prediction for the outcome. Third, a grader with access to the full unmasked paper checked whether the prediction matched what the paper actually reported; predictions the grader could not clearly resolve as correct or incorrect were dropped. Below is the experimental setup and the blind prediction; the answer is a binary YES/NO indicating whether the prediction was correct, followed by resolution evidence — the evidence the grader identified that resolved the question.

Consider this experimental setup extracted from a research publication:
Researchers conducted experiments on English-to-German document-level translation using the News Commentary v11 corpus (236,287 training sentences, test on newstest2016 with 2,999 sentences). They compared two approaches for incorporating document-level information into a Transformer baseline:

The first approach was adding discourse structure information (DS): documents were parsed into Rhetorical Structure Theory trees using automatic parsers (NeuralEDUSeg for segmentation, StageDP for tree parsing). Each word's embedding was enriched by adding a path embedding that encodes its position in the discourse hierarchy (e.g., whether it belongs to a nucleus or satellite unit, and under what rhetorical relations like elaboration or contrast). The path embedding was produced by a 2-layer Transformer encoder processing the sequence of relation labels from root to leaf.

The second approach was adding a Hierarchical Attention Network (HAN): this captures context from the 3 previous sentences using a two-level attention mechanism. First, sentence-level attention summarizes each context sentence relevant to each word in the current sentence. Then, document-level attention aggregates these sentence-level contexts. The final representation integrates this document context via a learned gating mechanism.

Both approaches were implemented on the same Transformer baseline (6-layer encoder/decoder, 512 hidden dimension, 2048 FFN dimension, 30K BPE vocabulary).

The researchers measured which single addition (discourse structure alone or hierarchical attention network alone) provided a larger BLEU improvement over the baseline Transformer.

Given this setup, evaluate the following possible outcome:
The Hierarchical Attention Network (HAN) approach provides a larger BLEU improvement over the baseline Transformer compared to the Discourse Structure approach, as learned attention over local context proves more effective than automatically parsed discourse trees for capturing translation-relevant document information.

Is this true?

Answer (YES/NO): YES